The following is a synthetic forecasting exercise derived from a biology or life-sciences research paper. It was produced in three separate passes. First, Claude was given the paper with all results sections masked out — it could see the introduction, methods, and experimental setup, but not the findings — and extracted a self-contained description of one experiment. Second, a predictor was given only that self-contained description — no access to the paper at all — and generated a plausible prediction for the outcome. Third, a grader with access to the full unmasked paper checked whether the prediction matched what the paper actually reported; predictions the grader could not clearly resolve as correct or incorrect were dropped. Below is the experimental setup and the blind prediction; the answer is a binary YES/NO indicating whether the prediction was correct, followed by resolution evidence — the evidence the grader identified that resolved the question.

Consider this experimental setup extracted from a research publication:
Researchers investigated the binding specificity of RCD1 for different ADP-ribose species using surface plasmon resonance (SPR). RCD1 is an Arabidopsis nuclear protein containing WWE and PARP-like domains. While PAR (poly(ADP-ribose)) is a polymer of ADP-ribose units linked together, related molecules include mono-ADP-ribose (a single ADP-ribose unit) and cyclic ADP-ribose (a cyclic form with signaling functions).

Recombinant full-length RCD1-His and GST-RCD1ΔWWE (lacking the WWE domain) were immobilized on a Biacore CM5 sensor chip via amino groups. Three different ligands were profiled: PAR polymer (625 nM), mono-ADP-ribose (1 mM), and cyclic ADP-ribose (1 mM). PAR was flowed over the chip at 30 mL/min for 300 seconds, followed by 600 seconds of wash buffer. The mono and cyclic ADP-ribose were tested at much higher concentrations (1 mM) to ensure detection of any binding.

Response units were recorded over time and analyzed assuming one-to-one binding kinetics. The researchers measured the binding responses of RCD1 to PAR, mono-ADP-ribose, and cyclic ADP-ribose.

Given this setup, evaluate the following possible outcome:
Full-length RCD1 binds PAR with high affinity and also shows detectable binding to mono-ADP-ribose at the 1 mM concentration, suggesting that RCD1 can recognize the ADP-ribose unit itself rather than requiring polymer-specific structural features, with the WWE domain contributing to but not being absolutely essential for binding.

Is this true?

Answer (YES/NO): NO